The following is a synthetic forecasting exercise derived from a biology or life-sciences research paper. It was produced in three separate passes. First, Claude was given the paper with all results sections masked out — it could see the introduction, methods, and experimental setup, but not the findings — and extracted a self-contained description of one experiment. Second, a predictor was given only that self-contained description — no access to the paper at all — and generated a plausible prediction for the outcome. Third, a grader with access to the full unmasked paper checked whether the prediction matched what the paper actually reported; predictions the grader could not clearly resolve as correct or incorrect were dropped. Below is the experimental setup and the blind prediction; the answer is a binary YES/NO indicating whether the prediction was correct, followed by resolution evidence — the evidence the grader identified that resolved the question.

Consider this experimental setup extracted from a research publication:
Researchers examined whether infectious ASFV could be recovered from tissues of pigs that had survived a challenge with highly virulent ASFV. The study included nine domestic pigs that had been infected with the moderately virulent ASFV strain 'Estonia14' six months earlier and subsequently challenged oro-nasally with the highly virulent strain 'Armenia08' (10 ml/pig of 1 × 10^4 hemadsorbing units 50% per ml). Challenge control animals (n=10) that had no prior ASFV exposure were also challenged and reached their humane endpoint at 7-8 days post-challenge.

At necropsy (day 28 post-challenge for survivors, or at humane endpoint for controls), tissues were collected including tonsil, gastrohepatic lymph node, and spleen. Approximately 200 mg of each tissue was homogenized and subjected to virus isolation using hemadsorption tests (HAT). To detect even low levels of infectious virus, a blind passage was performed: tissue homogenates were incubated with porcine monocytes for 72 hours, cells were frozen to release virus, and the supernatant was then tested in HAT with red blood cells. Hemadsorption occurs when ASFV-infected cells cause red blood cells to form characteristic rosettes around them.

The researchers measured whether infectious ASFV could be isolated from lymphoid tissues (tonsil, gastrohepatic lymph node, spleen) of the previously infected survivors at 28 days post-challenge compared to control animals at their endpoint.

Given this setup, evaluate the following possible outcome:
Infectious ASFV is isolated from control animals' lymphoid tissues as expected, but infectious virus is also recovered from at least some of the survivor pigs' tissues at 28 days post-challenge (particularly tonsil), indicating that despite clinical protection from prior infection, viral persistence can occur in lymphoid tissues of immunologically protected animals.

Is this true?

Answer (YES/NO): YES